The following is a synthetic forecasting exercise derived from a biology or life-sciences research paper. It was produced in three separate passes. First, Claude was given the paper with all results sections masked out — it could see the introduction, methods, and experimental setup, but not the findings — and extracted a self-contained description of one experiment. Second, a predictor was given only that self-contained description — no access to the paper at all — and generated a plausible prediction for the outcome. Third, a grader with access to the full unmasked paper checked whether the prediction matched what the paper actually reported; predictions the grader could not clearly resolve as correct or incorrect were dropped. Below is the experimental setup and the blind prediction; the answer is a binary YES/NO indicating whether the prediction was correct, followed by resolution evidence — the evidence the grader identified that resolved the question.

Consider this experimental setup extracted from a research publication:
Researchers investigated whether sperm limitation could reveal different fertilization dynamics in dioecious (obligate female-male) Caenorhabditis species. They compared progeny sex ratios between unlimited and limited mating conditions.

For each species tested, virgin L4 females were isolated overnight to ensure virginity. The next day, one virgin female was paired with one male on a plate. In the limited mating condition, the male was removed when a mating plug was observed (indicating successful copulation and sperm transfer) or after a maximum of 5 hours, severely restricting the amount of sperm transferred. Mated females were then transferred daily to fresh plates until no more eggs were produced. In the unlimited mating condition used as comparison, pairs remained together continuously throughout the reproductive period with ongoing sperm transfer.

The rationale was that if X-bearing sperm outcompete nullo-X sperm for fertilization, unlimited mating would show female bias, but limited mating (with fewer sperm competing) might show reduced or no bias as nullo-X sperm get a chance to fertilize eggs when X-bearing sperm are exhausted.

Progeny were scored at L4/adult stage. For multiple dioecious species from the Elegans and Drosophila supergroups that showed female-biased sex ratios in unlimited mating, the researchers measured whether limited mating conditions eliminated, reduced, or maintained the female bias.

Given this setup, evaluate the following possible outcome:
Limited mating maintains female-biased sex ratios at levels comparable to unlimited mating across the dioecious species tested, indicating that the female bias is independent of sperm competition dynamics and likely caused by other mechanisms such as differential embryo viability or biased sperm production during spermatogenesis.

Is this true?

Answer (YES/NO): NO